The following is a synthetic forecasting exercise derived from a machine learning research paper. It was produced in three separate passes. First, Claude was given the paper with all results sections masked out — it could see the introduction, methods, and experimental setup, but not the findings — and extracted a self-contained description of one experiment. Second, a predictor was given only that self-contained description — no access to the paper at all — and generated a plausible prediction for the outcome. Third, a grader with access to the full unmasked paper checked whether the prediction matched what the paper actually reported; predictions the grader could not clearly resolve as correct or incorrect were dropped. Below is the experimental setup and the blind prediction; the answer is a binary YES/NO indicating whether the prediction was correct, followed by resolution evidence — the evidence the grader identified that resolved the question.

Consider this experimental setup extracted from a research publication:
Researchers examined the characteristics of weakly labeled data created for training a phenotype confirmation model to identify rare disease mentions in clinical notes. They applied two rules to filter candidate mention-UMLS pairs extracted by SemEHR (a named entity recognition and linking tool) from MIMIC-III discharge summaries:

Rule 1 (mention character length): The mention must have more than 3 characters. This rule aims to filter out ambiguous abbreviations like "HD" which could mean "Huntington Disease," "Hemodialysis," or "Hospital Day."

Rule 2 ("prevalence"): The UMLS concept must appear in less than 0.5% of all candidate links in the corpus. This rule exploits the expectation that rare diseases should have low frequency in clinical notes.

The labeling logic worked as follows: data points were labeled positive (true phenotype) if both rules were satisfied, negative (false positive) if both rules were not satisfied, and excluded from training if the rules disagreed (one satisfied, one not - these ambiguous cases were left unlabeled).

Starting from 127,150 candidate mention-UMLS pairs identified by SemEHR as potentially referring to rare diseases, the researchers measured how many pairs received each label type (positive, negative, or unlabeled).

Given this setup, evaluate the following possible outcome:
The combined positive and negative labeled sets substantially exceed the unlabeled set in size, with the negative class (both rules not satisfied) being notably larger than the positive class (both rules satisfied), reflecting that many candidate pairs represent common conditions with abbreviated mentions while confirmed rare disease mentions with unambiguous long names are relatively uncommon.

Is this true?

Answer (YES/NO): YES